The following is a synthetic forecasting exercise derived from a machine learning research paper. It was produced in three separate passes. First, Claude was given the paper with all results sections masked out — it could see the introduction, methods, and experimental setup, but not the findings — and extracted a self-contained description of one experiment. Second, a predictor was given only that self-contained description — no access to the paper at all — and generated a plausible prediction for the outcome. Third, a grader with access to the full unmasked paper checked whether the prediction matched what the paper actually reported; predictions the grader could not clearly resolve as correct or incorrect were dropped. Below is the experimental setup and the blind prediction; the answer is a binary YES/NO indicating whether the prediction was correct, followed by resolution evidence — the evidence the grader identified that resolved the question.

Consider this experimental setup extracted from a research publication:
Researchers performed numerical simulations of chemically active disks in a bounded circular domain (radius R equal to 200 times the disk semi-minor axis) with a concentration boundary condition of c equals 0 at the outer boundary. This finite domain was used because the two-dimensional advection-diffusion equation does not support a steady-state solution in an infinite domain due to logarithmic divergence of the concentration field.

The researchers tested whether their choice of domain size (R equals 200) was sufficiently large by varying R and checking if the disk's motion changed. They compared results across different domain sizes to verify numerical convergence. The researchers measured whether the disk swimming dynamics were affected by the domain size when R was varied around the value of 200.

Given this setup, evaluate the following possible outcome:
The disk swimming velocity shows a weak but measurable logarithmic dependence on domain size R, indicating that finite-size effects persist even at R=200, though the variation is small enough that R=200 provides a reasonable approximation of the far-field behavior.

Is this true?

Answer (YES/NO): NO